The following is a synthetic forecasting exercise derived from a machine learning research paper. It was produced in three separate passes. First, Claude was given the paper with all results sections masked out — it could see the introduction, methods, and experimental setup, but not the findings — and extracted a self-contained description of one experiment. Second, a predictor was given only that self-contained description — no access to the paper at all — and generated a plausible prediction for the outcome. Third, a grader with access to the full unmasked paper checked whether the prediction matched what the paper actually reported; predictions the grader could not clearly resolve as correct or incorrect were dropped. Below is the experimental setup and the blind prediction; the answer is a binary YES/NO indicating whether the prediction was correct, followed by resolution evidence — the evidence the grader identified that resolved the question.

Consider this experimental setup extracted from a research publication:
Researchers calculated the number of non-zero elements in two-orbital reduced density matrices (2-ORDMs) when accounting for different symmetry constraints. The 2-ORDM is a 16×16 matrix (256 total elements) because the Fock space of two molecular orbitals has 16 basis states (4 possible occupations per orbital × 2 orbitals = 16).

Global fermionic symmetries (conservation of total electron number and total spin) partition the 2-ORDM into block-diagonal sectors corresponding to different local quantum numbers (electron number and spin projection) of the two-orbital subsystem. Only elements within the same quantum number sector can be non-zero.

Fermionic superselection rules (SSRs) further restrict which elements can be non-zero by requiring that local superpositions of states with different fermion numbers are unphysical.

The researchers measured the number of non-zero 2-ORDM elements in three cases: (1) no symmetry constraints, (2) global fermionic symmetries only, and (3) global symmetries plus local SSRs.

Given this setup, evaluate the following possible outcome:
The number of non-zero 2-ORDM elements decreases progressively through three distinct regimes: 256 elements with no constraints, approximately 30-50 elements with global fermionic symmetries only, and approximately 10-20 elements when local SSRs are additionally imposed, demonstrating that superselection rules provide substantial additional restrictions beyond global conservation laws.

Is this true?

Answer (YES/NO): YES